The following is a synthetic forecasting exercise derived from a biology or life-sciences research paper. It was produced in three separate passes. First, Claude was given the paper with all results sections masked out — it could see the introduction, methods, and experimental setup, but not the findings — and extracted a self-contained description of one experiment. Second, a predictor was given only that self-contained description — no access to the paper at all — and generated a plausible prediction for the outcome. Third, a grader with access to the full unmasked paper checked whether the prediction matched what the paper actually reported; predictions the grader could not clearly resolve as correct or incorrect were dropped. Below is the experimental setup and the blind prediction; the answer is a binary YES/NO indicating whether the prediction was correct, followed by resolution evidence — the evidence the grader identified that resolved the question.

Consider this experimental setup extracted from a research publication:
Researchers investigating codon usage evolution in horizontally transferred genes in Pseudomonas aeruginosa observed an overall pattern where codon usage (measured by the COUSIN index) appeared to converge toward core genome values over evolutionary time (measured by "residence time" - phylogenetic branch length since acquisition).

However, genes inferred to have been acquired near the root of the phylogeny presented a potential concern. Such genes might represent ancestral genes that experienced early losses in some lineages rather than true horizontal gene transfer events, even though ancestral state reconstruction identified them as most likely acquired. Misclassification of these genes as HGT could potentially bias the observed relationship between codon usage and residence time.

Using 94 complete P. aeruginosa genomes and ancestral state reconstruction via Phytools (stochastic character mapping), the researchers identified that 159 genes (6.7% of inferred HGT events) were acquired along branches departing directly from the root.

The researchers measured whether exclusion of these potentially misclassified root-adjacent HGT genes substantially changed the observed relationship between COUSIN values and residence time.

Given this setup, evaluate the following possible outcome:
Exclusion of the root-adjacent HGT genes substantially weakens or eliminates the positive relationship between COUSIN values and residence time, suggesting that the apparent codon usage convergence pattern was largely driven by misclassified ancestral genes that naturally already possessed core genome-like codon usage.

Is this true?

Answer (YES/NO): NO